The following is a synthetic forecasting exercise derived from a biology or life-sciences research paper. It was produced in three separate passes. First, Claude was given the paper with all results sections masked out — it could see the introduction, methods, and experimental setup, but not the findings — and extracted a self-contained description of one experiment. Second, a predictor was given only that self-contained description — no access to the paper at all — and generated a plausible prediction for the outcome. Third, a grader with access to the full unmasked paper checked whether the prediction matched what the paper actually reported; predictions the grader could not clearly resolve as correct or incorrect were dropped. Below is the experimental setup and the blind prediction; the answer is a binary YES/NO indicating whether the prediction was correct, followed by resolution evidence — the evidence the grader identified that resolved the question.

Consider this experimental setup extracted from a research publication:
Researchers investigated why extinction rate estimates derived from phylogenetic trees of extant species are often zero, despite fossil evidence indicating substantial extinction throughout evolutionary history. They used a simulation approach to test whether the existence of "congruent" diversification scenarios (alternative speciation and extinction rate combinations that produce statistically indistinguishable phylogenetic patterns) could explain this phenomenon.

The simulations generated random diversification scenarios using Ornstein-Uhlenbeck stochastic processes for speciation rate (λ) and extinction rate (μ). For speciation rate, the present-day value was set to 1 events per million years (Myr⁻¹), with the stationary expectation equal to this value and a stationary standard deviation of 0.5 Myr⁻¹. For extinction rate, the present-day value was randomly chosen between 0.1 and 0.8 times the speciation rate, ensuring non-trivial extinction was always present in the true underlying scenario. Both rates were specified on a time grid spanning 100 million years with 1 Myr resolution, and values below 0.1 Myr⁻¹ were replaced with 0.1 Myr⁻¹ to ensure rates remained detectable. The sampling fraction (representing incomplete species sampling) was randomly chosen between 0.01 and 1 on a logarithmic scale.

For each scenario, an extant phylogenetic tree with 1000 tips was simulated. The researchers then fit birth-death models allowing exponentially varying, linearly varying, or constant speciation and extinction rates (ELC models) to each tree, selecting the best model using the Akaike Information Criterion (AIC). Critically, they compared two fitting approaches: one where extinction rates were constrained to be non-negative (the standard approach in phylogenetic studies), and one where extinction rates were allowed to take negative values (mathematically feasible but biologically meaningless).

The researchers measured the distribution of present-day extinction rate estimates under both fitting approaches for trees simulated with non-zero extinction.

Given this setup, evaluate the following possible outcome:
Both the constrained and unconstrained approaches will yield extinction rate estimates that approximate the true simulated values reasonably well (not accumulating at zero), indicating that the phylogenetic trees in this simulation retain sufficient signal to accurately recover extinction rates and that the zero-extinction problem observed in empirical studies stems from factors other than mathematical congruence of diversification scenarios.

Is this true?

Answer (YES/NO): NO